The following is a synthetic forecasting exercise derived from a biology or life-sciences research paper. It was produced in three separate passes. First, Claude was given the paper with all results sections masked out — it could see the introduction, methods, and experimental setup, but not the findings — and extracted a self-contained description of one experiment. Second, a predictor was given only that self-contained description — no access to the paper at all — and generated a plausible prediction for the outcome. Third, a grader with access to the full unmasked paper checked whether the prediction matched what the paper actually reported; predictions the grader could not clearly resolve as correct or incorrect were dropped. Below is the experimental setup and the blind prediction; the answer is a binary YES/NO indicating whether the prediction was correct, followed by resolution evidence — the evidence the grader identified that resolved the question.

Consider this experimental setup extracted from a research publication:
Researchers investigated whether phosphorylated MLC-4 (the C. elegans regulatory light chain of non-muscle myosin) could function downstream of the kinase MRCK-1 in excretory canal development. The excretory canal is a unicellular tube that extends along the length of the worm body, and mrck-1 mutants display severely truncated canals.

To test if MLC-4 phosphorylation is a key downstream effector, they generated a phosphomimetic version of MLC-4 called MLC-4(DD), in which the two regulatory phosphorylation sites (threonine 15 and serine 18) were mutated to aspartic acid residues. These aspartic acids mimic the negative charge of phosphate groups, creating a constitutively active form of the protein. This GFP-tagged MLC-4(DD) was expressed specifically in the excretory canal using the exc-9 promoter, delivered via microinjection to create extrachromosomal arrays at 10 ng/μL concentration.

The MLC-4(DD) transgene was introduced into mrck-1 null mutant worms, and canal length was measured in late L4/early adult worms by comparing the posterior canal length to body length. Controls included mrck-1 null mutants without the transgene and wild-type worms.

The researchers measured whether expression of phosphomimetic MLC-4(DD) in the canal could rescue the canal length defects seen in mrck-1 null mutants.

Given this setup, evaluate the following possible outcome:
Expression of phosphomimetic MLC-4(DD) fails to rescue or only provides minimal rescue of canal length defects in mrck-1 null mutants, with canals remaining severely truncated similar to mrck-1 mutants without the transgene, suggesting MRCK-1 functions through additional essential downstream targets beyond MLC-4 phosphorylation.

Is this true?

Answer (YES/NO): NO